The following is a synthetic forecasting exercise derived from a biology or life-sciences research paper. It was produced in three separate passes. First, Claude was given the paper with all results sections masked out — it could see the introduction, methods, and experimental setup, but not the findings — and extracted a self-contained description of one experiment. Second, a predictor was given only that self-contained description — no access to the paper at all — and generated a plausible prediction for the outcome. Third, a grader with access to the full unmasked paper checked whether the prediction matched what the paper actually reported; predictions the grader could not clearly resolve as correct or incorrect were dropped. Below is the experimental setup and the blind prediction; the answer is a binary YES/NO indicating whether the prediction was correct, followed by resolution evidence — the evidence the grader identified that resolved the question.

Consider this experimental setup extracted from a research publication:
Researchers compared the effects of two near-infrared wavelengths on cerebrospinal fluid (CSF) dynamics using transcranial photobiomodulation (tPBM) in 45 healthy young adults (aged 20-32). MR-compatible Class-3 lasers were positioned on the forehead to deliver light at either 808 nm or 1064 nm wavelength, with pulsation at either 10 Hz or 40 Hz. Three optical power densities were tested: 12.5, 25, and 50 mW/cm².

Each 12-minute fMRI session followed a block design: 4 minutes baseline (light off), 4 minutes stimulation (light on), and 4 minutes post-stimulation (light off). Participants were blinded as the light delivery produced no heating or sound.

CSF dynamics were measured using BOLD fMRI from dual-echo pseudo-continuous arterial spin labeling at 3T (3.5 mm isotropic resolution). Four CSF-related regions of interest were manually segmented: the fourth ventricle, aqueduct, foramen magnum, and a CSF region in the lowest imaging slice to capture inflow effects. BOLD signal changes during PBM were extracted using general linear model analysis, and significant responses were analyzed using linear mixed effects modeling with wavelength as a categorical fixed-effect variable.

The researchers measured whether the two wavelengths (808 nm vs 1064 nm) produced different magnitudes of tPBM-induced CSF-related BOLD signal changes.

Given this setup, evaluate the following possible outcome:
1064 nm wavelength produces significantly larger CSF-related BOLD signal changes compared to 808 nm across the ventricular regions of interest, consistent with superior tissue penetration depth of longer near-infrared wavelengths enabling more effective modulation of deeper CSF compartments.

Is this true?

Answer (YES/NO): NO